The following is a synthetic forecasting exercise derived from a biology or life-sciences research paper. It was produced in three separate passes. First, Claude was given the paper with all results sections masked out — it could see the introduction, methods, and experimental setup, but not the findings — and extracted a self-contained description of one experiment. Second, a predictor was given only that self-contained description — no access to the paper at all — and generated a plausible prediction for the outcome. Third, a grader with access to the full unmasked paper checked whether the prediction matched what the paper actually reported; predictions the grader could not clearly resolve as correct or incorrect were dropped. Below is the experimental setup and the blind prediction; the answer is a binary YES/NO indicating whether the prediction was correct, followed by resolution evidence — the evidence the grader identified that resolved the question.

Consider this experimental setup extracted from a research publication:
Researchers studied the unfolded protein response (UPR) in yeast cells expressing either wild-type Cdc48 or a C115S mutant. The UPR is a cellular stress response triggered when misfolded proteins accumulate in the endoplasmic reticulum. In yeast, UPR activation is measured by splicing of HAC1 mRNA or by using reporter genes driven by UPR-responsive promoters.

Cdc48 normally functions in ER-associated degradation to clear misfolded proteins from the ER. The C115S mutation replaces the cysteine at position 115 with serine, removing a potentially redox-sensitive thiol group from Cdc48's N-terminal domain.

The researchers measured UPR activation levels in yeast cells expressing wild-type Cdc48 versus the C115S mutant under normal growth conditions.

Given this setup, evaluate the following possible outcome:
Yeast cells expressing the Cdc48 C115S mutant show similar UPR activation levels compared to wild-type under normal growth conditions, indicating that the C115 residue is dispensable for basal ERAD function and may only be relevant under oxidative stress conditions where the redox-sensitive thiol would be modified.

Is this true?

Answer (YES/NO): NO